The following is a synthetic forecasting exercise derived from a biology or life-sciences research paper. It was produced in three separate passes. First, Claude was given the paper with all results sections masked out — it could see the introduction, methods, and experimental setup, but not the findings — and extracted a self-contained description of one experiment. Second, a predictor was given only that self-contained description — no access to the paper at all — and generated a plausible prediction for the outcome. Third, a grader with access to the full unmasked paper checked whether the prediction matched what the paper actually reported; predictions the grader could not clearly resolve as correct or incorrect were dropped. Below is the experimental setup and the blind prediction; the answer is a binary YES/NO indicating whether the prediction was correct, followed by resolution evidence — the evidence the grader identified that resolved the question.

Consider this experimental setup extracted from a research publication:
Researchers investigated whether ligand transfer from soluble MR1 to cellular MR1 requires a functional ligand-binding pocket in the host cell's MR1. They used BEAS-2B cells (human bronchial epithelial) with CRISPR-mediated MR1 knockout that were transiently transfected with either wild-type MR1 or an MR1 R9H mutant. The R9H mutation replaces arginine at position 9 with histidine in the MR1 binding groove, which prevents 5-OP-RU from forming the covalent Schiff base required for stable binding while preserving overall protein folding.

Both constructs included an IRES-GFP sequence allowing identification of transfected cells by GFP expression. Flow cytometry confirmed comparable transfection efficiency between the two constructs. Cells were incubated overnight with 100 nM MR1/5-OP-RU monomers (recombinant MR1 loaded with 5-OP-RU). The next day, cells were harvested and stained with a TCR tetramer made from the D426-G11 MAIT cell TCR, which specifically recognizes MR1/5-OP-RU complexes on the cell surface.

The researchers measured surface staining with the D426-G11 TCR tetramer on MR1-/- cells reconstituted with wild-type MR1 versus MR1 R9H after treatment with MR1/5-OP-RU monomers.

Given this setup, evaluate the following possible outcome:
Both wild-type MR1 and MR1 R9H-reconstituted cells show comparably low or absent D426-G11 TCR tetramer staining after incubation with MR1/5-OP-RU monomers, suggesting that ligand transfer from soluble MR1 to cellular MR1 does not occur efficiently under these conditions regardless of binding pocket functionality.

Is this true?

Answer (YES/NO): NO